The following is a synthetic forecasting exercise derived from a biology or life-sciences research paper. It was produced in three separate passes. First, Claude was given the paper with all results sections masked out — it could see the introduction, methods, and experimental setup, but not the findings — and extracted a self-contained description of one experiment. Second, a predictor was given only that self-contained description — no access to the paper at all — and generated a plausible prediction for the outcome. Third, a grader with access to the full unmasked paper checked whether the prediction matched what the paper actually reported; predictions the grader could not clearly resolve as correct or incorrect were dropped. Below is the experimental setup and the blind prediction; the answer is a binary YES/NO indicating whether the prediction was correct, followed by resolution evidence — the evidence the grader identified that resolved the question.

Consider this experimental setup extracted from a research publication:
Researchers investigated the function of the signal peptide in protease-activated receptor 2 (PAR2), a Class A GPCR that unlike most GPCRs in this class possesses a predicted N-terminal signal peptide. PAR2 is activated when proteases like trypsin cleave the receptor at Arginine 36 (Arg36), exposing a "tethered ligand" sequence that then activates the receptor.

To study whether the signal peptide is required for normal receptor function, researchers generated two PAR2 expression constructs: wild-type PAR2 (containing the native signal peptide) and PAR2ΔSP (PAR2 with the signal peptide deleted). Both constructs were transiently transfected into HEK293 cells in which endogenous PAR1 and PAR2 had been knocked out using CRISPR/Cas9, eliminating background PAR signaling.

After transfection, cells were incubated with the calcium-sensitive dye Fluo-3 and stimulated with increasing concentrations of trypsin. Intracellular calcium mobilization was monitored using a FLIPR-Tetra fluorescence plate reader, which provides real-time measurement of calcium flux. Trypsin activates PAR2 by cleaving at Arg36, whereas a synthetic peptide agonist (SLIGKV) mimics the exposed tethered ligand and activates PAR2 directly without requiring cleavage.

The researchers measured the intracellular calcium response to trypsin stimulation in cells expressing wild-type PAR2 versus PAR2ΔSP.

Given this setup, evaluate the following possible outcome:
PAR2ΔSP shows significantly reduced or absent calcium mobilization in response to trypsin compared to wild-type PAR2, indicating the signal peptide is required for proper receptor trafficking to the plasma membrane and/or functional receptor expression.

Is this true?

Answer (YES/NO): YES